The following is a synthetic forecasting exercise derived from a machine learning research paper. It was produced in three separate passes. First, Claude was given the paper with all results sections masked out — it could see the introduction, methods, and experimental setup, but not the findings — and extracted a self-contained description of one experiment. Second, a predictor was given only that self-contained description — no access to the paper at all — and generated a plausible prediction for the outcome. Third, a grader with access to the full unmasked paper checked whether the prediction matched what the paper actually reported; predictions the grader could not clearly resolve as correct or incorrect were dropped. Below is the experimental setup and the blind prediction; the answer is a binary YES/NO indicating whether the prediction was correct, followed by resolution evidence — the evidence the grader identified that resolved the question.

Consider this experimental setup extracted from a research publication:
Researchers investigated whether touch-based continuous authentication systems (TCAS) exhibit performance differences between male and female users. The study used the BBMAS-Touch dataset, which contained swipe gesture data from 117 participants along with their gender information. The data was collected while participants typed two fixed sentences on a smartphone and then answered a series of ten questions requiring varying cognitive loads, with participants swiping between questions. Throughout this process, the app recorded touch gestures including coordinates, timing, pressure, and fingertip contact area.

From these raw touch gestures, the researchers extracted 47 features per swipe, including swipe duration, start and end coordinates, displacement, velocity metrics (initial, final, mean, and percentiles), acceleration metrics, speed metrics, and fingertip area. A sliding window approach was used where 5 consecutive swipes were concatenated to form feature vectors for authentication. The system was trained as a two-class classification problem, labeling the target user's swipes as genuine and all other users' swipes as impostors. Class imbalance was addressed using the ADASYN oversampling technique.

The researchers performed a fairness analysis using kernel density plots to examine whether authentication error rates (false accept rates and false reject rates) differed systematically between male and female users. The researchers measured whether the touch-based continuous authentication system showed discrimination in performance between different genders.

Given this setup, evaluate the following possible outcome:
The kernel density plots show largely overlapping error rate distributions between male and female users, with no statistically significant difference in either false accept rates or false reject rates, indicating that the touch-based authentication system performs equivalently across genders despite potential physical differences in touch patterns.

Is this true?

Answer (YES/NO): YES